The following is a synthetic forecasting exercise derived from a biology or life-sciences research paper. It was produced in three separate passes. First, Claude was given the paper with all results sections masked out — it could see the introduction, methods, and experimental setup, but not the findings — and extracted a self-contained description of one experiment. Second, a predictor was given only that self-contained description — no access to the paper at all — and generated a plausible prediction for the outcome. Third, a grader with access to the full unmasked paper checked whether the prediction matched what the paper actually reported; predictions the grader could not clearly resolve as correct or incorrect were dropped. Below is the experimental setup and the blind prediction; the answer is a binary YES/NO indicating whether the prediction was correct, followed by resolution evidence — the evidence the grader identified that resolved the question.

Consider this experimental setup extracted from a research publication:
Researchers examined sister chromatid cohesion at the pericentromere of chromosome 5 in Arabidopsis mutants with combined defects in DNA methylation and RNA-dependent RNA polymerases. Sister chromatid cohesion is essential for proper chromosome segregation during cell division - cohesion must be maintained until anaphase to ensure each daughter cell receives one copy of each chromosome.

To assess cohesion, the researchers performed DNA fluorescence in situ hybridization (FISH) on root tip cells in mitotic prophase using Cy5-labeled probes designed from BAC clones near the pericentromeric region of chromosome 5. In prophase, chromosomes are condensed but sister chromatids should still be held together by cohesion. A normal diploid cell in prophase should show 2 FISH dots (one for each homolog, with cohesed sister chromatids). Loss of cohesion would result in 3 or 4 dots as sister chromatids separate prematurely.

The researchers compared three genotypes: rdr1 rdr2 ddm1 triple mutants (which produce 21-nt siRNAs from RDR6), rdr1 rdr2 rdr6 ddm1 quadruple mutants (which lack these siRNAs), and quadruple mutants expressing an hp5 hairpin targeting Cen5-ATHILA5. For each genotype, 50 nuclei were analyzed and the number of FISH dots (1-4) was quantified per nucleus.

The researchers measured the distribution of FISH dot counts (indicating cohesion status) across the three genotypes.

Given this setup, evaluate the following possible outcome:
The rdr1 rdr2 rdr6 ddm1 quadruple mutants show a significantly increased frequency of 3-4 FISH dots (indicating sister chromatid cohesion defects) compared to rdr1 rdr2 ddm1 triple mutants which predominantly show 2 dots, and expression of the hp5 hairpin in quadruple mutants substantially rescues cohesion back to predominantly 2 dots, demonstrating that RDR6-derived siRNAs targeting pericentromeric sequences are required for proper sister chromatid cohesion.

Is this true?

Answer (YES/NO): YES